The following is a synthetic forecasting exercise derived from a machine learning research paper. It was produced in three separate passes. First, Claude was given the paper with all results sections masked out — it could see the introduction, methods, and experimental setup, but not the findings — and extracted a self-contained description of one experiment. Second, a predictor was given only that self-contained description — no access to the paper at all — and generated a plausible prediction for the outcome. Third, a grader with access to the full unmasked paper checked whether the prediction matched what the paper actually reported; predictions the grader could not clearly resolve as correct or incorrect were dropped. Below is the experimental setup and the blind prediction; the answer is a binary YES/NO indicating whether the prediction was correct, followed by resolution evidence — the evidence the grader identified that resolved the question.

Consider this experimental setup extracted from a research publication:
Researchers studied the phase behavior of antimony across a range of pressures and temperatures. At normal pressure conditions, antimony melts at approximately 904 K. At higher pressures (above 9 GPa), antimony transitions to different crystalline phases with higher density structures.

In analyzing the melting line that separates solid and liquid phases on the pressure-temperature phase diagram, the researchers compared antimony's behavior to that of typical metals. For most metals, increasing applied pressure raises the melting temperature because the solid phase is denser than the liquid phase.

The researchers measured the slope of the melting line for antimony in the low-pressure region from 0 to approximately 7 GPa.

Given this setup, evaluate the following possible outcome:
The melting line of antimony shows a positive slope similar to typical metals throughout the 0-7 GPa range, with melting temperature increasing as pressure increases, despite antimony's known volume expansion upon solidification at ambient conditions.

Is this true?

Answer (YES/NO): NO